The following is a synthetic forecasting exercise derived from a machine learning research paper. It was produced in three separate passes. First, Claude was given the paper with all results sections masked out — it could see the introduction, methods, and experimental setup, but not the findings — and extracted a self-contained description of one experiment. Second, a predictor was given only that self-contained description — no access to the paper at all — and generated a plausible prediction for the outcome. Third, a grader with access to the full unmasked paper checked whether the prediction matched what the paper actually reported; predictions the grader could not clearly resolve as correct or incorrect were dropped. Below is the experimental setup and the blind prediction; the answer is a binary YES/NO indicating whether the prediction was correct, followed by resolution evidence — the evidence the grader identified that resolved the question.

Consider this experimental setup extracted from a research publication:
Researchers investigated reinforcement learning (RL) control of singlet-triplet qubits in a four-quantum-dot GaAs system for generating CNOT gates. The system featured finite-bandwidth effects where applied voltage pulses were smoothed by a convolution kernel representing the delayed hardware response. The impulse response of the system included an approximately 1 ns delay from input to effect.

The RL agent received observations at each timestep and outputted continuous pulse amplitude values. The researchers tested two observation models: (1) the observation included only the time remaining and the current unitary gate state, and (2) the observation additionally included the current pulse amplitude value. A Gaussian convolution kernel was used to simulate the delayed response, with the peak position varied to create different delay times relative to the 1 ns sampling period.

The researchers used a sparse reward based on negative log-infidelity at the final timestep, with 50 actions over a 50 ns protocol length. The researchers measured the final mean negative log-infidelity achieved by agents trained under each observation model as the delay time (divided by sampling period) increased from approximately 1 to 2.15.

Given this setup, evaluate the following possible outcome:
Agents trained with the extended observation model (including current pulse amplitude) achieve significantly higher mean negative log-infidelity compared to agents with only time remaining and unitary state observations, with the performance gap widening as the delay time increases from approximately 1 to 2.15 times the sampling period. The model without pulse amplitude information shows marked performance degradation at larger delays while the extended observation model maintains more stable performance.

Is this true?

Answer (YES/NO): YES